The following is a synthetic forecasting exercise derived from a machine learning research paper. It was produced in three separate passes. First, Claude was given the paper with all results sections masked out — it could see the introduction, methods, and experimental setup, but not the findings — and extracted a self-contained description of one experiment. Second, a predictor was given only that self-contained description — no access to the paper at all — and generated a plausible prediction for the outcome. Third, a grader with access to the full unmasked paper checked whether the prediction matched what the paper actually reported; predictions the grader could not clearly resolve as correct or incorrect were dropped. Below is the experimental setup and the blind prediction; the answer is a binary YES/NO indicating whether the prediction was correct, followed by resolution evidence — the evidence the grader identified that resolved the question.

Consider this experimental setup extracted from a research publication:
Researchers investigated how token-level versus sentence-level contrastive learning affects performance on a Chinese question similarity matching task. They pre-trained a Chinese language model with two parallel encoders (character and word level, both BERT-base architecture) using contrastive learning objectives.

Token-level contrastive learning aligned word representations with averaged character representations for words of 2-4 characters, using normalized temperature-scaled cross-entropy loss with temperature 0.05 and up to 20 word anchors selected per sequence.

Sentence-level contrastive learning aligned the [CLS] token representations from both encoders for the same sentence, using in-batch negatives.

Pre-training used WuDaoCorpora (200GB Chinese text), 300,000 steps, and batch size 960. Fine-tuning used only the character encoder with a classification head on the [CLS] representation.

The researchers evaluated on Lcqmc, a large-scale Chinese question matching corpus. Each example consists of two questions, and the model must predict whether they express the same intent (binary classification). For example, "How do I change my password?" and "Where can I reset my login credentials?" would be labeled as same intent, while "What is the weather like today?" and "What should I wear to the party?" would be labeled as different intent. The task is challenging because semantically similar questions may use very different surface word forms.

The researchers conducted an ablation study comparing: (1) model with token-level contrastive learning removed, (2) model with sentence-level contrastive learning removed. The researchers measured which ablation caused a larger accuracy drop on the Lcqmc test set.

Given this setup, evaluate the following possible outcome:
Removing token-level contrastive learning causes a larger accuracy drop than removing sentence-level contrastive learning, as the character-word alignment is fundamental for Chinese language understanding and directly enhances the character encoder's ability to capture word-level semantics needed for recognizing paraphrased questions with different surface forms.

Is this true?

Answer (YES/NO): YES